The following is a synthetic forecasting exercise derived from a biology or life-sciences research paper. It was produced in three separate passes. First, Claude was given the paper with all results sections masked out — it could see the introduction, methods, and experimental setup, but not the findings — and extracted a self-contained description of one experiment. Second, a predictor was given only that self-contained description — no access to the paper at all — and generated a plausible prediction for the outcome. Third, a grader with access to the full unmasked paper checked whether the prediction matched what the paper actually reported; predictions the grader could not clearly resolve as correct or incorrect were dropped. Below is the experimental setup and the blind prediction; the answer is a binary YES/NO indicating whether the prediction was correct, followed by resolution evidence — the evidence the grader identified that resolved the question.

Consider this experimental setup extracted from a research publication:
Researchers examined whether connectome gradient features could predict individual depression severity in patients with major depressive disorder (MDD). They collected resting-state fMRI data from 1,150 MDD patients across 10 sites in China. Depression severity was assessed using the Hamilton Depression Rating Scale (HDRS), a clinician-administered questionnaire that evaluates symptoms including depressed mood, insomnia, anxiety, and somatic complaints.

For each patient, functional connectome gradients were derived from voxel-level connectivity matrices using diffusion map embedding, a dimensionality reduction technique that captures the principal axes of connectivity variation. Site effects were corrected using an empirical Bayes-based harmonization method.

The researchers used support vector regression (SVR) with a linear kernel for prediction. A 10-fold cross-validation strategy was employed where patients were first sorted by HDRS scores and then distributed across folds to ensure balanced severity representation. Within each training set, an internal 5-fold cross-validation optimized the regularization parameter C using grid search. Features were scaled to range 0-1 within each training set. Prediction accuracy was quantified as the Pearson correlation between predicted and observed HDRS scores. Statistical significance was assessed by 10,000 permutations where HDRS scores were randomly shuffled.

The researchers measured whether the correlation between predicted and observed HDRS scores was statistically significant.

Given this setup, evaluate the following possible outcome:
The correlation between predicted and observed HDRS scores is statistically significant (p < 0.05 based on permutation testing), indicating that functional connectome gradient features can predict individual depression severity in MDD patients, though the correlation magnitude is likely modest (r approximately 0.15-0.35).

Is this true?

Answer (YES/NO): YES